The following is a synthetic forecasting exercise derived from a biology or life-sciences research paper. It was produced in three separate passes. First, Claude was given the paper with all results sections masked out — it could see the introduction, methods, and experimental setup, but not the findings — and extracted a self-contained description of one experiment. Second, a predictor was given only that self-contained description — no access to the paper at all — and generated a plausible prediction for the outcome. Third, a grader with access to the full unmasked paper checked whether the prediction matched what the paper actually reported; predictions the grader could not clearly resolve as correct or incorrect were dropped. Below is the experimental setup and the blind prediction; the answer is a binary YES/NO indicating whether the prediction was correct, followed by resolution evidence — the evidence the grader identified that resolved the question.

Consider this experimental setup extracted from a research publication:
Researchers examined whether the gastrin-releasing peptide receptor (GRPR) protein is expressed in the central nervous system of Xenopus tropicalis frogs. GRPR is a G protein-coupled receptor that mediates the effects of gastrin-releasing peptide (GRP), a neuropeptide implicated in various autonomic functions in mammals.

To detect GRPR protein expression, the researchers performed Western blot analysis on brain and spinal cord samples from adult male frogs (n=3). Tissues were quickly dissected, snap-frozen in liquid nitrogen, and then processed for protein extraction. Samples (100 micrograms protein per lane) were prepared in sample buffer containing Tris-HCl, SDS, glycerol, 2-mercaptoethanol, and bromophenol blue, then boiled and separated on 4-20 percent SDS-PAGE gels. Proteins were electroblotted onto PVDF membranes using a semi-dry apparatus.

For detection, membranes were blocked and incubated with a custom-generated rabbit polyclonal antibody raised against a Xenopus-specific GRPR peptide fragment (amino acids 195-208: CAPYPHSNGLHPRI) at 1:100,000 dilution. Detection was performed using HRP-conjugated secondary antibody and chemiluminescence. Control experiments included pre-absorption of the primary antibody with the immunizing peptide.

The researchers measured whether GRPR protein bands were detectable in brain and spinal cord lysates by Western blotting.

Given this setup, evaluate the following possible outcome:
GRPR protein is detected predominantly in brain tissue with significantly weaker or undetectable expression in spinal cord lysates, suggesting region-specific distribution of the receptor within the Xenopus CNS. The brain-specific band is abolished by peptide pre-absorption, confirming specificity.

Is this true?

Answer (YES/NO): NO